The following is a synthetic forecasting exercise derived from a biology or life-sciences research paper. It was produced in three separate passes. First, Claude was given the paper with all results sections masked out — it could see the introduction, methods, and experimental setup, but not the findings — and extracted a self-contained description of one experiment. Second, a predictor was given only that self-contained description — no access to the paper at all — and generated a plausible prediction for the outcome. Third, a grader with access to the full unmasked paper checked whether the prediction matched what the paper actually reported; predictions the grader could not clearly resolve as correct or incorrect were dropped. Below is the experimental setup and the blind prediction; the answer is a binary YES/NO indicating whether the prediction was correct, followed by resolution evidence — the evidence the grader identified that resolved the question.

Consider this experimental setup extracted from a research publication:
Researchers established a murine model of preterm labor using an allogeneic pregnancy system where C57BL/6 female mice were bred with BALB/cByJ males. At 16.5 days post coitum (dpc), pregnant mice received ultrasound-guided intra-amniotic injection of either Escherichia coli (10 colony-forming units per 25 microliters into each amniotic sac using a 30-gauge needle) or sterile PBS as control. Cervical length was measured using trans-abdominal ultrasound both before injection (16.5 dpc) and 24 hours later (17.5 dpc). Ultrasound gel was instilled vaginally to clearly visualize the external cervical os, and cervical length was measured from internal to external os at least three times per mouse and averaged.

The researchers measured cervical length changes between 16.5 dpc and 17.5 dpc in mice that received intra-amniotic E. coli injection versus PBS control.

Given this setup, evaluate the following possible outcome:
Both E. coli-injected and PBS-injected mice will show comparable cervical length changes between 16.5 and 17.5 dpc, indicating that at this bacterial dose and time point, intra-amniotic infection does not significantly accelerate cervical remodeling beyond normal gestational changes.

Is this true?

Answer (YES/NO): NO